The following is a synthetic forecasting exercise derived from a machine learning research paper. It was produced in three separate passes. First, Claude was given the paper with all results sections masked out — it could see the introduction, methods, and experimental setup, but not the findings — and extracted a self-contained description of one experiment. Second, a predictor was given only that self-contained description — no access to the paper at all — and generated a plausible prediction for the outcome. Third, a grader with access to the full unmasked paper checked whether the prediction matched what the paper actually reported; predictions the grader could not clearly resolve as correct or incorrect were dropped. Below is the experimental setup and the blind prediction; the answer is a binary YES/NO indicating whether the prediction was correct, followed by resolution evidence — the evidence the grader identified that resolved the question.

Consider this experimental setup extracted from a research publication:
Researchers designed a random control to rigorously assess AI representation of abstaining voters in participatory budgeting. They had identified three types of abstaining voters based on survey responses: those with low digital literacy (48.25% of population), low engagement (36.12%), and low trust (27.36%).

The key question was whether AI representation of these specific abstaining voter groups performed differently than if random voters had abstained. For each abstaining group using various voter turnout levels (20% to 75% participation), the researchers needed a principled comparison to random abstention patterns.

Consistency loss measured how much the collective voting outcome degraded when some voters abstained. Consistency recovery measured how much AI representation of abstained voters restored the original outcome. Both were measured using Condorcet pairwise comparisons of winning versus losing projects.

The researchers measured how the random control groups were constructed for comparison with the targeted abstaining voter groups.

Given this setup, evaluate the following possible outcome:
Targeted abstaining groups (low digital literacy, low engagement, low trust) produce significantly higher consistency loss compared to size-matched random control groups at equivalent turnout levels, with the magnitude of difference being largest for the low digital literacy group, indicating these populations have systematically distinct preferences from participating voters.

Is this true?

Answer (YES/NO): NO